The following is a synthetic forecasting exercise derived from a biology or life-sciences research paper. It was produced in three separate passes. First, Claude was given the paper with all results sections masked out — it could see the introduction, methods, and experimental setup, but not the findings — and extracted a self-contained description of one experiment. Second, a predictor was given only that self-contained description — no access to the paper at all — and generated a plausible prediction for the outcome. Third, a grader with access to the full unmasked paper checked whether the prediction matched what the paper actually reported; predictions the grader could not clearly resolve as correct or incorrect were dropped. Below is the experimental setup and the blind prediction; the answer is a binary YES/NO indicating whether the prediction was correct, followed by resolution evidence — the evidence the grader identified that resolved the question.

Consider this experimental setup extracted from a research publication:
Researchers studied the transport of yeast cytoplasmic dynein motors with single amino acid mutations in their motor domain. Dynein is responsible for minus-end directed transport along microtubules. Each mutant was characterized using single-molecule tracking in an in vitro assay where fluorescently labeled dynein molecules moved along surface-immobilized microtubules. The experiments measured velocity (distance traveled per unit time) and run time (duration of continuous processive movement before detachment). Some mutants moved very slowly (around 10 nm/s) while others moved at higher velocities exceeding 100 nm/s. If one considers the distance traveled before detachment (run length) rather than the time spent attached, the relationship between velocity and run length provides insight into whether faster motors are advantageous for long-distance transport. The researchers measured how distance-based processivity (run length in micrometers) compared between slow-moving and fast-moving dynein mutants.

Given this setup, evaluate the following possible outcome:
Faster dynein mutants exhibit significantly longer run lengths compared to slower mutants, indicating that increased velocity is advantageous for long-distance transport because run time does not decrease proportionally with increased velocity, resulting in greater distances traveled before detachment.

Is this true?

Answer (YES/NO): NO